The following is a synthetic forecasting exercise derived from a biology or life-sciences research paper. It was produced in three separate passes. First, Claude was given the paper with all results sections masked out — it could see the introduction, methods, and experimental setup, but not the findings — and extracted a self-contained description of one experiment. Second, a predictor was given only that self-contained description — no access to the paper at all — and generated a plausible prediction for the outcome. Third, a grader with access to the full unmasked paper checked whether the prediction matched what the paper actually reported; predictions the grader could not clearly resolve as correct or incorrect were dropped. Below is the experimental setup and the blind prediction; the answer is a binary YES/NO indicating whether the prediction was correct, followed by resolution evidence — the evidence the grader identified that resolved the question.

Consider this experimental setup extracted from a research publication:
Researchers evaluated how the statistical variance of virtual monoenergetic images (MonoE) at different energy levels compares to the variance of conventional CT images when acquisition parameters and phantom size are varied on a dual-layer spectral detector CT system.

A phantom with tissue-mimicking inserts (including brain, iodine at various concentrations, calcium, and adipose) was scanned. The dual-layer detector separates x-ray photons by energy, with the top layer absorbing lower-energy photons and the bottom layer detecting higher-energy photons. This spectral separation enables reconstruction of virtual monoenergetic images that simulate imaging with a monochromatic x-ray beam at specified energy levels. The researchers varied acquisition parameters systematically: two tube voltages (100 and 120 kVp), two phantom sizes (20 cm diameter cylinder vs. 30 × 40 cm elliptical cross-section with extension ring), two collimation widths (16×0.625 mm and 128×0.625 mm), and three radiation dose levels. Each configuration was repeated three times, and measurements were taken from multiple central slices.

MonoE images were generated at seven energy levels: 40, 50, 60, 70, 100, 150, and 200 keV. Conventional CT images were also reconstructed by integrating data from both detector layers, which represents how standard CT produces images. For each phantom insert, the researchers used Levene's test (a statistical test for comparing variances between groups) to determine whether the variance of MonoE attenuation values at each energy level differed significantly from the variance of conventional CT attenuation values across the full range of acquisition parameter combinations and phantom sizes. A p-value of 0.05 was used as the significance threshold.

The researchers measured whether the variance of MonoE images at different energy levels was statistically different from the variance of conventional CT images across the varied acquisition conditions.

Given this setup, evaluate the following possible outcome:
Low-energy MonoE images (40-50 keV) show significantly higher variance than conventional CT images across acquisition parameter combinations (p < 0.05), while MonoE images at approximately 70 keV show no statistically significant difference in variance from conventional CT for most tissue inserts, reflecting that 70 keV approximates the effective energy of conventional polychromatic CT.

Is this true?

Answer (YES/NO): NO